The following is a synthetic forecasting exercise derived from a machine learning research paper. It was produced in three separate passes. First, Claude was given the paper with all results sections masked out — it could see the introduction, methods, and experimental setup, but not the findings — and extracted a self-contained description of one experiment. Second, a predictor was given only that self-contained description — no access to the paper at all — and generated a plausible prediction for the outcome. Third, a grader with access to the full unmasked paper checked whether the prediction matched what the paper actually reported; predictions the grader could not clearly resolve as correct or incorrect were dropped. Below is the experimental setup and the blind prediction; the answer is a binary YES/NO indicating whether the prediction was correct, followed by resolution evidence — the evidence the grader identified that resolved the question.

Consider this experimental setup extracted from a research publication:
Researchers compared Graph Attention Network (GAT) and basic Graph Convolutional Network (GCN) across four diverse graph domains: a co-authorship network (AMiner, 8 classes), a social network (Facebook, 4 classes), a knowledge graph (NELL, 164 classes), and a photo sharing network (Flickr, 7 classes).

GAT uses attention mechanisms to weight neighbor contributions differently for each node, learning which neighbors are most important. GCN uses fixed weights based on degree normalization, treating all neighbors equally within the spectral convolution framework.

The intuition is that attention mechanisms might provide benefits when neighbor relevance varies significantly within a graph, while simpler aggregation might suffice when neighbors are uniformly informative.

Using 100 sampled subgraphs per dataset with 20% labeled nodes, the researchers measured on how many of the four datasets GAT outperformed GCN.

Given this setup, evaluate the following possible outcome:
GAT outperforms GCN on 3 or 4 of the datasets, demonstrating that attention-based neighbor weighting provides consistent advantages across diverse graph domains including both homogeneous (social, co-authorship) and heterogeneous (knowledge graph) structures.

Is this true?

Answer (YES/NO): NO